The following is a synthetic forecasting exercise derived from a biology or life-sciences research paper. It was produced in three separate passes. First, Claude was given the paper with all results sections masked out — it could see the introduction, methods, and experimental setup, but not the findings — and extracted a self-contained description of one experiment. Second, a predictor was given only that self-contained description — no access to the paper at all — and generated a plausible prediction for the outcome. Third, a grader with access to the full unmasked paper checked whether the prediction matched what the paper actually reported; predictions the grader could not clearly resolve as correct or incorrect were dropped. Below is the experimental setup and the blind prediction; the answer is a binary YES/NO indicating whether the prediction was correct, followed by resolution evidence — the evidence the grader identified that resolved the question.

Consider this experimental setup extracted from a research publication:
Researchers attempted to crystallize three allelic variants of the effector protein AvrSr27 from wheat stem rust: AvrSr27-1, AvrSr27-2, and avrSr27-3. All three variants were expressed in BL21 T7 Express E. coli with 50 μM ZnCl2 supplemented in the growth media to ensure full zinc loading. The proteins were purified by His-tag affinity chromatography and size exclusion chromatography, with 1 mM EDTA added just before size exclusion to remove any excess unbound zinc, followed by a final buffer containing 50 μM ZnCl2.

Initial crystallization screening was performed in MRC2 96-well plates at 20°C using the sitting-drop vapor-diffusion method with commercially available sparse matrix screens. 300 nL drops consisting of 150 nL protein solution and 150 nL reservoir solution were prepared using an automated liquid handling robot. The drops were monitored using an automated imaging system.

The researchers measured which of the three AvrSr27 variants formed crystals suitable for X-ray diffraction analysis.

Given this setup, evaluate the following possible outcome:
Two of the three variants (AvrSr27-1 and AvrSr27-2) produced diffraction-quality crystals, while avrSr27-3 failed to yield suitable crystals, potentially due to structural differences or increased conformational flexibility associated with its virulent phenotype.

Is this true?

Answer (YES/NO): NO